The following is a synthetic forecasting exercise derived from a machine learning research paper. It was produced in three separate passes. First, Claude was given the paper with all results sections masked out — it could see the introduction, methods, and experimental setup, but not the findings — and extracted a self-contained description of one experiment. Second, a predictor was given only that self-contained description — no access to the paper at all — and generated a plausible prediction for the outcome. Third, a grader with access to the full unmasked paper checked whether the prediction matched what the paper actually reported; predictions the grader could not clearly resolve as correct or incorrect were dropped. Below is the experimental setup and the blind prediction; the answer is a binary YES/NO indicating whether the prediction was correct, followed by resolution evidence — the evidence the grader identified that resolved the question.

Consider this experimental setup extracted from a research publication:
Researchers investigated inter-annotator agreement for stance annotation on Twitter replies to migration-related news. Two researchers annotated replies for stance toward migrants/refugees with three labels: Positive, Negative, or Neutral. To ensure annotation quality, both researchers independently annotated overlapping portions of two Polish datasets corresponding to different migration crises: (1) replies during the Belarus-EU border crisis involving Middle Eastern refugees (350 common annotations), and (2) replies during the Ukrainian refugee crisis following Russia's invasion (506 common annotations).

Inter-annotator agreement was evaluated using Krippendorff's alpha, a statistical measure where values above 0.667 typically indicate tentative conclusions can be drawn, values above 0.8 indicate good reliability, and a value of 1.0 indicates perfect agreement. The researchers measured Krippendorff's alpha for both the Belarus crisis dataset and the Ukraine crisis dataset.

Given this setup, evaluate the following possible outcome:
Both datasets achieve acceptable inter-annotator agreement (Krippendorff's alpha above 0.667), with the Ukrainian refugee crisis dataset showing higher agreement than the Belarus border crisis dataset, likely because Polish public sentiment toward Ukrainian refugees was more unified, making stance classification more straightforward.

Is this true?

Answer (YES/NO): NO